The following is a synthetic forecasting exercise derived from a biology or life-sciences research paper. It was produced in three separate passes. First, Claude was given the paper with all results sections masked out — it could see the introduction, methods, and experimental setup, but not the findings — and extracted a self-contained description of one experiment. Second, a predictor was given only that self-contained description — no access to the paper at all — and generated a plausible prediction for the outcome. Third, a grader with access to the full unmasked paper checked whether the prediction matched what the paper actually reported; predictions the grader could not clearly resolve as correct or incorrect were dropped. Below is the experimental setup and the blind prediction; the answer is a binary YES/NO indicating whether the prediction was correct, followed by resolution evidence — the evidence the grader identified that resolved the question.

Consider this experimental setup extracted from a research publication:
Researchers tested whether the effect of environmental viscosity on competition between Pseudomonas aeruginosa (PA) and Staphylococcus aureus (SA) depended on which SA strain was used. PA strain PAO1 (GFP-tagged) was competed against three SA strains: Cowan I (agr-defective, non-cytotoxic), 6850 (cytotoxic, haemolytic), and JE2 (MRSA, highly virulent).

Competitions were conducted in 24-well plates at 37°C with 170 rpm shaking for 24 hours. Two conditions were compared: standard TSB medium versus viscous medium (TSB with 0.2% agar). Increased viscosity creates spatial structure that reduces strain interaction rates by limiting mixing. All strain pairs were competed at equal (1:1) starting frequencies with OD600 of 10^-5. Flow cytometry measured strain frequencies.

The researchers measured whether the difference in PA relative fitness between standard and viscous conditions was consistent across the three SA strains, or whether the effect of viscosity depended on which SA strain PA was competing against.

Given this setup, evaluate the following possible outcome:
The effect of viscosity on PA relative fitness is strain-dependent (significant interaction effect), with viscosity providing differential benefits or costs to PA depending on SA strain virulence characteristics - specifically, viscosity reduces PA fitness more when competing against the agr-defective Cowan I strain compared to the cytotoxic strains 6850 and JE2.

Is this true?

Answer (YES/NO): NO